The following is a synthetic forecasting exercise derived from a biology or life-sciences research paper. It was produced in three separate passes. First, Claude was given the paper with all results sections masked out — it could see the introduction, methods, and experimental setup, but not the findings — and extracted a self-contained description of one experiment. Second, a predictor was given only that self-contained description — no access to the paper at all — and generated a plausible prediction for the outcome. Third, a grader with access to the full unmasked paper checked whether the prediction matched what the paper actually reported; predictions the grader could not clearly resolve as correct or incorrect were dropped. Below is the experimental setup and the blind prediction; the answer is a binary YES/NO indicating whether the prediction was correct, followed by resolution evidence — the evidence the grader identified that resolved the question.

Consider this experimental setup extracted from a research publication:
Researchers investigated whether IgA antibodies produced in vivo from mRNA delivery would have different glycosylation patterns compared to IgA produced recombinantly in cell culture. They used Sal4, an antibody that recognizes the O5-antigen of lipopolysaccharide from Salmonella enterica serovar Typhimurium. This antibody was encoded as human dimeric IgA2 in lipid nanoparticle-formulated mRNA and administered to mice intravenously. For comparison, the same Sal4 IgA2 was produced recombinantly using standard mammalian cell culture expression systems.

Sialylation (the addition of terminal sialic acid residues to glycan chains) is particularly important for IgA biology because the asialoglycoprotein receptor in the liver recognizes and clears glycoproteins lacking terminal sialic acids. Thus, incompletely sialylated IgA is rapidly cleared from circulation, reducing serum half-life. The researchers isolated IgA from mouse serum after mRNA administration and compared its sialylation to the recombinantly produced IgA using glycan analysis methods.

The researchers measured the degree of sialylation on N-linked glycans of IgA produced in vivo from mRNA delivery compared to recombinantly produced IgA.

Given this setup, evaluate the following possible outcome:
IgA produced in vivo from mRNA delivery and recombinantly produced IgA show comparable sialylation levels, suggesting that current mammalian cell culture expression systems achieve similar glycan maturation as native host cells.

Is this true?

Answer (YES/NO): NO